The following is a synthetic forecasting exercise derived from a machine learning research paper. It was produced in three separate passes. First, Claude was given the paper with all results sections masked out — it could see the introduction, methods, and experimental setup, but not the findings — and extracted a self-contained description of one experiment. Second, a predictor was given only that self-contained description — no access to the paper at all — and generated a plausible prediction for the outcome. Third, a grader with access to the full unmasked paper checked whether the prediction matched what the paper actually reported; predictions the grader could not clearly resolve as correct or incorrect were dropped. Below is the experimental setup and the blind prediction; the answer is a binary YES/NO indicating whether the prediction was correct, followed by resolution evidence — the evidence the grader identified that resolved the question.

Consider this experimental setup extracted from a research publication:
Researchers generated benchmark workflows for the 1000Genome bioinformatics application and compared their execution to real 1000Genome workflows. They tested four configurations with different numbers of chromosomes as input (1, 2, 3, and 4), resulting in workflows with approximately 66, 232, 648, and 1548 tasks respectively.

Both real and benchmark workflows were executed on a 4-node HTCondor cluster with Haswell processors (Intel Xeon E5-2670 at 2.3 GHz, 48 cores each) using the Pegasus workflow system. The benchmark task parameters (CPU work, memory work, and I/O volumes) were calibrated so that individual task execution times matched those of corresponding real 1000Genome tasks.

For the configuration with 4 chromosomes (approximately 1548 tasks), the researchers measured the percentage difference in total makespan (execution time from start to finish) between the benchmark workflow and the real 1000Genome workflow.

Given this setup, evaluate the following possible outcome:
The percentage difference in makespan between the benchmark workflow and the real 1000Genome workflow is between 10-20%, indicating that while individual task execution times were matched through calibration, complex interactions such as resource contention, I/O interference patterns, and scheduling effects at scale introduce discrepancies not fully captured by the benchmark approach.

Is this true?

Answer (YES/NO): NO